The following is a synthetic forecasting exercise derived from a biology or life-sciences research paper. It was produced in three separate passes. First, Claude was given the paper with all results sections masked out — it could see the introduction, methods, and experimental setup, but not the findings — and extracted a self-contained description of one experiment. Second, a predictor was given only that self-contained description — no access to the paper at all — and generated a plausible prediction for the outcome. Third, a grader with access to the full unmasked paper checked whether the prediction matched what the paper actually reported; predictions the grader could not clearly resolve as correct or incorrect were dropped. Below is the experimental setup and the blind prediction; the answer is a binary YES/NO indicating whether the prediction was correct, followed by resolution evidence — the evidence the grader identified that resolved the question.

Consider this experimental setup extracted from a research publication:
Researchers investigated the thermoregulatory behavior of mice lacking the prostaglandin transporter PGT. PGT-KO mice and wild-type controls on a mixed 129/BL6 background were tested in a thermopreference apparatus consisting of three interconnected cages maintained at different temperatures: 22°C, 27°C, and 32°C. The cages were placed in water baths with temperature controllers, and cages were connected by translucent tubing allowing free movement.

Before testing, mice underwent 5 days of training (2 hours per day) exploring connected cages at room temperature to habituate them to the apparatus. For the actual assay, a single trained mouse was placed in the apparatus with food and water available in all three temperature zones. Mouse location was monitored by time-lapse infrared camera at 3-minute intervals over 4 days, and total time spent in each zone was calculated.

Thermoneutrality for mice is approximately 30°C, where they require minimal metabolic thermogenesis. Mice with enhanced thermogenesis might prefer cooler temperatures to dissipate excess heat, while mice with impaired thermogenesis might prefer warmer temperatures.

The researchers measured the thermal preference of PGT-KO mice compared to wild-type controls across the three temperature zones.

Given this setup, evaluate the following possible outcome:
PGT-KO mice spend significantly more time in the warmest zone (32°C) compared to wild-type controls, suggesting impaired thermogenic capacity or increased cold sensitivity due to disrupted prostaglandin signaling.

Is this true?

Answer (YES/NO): NO